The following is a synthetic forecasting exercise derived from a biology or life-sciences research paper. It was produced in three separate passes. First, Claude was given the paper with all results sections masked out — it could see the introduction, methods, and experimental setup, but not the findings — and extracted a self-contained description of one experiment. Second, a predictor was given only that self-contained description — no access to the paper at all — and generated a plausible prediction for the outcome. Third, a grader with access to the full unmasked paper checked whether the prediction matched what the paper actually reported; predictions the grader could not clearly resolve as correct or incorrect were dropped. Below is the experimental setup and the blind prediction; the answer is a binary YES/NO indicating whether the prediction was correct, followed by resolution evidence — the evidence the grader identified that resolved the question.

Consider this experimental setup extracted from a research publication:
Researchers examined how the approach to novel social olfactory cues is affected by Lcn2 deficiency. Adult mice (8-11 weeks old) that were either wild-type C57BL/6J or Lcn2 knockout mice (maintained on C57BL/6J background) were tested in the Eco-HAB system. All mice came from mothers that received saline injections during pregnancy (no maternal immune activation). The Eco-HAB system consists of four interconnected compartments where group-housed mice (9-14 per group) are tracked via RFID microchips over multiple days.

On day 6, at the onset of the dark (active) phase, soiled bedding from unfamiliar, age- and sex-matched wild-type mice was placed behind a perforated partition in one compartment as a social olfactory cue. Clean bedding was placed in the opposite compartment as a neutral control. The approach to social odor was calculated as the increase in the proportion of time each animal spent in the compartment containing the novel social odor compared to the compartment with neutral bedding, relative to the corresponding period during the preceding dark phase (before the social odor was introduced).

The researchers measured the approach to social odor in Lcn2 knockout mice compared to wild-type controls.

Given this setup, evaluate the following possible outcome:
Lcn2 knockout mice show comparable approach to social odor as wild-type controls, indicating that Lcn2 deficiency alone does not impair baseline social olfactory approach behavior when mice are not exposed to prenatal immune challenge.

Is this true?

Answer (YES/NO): NO